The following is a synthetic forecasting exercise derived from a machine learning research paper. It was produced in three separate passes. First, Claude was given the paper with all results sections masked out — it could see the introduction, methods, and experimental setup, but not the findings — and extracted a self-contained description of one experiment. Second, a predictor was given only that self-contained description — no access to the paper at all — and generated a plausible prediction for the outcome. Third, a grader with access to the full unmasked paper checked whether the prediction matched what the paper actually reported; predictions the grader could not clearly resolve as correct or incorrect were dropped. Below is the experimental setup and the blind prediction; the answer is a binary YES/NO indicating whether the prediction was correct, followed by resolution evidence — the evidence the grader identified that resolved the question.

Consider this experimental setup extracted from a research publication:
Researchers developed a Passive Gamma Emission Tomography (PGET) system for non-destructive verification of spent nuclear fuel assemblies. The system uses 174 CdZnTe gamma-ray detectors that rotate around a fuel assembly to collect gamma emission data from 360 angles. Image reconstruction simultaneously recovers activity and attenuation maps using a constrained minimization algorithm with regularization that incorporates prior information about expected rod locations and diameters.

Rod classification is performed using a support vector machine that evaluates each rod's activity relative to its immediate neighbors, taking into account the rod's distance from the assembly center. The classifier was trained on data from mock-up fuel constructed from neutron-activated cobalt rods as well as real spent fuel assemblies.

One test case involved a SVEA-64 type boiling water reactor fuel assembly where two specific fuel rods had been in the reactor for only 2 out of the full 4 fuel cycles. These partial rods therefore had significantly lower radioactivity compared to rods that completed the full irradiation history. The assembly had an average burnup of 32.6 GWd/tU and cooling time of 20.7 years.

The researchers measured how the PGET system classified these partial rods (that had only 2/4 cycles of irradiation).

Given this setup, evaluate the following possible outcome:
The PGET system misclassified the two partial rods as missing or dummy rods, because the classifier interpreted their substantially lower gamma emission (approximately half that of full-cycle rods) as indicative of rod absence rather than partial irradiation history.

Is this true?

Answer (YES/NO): YES